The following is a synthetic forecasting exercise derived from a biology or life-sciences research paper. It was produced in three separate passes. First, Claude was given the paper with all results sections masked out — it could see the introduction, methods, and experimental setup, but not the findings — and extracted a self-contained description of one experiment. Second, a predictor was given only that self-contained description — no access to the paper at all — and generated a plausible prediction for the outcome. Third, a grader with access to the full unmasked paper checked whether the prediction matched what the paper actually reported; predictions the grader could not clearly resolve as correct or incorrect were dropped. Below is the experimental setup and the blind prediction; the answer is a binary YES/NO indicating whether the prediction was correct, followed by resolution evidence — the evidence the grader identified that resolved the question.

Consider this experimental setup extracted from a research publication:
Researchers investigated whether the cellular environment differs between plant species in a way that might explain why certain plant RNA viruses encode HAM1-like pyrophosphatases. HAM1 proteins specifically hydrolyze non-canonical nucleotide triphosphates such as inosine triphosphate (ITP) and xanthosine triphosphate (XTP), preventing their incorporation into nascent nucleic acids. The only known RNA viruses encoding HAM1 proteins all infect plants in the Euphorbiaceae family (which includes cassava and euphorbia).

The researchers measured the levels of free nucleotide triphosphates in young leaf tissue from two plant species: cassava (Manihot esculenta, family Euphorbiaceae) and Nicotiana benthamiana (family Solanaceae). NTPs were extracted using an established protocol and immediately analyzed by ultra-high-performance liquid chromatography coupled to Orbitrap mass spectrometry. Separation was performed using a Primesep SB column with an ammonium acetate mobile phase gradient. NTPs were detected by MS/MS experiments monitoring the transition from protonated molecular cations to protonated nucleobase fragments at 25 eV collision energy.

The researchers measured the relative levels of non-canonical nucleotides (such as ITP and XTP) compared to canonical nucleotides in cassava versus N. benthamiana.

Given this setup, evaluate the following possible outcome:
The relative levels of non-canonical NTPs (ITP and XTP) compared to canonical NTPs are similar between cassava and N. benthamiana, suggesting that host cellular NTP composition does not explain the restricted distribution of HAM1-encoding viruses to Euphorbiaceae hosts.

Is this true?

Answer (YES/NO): NO